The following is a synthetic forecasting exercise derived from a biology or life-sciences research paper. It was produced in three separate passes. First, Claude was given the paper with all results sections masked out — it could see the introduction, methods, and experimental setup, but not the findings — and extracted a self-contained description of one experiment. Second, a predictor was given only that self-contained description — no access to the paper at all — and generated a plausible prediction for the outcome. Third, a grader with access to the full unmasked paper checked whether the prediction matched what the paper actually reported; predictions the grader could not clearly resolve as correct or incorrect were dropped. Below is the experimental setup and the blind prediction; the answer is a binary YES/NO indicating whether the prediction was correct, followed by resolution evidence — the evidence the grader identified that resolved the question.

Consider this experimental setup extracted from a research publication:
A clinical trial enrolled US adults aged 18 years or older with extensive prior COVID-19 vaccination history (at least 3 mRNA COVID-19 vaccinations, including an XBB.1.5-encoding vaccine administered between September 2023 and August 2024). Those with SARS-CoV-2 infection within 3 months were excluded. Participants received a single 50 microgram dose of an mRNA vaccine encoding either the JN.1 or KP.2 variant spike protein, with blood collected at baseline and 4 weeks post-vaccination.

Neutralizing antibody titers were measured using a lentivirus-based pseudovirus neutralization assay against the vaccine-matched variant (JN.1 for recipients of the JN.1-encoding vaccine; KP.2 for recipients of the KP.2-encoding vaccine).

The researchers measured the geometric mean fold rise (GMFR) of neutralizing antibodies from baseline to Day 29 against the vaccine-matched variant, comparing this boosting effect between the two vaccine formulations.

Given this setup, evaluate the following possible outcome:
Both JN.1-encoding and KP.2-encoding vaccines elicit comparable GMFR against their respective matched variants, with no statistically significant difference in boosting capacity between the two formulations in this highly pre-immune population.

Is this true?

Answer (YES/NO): YES